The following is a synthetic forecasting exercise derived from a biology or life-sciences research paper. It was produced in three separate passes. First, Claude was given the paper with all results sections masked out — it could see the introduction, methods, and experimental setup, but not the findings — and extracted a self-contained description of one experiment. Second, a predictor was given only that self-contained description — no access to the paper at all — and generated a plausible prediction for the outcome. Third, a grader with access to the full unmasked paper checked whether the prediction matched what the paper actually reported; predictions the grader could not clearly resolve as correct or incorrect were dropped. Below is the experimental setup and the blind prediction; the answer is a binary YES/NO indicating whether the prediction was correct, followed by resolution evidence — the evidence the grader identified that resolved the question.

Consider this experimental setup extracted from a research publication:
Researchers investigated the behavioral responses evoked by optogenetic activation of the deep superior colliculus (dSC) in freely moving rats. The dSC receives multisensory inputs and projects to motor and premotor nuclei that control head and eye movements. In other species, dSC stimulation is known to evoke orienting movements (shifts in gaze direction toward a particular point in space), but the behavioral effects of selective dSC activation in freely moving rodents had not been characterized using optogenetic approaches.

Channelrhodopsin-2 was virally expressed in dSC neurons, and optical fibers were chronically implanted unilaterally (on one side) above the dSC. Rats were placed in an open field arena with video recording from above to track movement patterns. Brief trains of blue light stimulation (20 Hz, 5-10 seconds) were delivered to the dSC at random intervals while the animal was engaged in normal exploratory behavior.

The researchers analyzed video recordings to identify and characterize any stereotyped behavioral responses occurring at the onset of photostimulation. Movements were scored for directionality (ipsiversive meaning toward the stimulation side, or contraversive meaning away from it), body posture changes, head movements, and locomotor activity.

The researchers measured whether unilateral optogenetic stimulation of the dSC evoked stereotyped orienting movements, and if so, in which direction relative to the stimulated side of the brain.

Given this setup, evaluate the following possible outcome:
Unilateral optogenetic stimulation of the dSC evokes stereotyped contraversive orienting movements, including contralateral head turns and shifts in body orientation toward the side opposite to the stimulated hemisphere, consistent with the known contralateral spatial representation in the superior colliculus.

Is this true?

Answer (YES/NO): YES